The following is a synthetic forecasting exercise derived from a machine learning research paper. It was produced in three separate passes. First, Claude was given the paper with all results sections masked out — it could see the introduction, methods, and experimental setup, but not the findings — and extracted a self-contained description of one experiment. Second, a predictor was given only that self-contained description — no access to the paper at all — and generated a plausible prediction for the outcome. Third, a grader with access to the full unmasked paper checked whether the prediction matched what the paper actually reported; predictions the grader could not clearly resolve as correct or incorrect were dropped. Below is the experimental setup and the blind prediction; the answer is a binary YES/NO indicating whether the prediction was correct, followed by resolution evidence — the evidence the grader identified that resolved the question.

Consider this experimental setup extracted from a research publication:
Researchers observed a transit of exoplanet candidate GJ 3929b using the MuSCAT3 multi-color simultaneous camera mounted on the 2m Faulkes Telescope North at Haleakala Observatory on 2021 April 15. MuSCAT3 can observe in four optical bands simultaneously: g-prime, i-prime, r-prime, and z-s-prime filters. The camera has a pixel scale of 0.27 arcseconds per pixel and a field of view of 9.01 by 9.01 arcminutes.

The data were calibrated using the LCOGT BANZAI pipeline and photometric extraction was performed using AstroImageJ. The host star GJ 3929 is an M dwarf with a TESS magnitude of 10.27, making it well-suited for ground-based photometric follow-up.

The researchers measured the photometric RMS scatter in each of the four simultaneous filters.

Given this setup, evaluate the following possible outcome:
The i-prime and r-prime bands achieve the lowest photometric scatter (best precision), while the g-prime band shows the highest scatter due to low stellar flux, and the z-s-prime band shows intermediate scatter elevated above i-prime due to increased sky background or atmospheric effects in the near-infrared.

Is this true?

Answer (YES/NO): YES